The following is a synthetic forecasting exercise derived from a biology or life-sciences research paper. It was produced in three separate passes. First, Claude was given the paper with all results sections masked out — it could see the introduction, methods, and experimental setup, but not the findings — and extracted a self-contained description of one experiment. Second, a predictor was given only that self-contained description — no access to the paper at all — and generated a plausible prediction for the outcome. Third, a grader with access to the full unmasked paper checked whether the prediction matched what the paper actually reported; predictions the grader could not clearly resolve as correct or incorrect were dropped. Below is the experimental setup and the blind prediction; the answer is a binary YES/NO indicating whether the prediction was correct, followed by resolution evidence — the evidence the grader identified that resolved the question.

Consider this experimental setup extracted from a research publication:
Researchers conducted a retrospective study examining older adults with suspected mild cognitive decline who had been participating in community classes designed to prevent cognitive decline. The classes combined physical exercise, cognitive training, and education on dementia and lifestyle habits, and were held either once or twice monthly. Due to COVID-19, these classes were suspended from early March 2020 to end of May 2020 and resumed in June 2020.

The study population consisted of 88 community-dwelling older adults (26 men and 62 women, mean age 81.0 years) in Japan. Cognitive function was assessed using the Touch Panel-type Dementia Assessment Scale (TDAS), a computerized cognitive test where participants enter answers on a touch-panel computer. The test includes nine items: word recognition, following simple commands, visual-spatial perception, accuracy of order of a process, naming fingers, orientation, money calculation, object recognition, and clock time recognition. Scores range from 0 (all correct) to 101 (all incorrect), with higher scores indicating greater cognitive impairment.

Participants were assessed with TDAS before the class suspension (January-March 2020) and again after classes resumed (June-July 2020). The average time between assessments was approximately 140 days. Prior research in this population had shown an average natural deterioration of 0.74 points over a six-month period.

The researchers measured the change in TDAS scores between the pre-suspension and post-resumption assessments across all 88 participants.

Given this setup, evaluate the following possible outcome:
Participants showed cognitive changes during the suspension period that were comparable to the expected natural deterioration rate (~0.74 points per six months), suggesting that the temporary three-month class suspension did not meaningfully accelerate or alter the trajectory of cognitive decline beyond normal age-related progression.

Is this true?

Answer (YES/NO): NO